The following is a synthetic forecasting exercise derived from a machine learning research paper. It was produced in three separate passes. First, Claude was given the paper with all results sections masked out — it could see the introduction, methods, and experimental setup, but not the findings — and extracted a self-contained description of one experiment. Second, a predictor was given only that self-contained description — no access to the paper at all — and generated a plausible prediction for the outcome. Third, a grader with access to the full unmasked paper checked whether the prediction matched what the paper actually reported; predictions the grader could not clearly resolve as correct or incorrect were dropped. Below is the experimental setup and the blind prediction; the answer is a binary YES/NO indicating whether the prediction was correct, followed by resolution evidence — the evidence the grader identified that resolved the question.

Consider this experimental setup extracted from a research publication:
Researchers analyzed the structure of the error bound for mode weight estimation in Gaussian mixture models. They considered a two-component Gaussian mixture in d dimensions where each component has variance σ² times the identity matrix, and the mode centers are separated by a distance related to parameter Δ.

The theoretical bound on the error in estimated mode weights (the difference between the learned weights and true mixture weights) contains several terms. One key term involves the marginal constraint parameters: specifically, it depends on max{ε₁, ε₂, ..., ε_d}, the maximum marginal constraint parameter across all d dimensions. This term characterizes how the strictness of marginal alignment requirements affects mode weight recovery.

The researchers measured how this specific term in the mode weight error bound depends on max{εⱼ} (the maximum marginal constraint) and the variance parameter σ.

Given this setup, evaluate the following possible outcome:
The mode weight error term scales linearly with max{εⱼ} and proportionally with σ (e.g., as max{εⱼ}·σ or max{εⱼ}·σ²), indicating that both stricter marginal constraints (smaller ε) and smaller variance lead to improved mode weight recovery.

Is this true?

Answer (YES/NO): NO